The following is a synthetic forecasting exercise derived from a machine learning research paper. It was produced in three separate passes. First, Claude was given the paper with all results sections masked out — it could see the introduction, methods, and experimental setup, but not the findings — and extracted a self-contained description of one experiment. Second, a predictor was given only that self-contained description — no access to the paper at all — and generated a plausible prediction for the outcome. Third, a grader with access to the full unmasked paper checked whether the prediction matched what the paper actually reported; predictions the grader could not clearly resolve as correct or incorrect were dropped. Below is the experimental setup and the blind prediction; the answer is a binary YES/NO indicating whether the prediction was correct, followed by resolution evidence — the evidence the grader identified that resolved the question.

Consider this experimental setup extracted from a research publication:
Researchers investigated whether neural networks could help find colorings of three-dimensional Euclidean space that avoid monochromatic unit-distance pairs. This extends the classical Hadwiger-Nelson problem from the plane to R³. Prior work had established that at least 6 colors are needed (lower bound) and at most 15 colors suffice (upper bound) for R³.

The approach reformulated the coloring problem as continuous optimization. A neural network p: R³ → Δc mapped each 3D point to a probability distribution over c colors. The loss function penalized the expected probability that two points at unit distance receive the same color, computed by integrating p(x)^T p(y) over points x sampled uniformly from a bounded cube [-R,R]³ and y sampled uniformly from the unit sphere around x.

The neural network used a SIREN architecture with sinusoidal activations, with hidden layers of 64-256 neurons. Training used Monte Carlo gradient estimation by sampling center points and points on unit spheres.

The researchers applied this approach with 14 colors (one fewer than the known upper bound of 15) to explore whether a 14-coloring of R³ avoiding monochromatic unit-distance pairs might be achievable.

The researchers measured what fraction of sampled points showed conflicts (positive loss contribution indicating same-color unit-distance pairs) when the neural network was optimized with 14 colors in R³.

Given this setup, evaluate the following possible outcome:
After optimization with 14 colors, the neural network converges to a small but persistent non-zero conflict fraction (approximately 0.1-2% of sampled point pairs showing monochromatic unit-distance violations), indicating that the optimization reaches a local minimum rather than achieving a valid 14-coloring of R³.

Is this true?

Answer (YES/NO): YES